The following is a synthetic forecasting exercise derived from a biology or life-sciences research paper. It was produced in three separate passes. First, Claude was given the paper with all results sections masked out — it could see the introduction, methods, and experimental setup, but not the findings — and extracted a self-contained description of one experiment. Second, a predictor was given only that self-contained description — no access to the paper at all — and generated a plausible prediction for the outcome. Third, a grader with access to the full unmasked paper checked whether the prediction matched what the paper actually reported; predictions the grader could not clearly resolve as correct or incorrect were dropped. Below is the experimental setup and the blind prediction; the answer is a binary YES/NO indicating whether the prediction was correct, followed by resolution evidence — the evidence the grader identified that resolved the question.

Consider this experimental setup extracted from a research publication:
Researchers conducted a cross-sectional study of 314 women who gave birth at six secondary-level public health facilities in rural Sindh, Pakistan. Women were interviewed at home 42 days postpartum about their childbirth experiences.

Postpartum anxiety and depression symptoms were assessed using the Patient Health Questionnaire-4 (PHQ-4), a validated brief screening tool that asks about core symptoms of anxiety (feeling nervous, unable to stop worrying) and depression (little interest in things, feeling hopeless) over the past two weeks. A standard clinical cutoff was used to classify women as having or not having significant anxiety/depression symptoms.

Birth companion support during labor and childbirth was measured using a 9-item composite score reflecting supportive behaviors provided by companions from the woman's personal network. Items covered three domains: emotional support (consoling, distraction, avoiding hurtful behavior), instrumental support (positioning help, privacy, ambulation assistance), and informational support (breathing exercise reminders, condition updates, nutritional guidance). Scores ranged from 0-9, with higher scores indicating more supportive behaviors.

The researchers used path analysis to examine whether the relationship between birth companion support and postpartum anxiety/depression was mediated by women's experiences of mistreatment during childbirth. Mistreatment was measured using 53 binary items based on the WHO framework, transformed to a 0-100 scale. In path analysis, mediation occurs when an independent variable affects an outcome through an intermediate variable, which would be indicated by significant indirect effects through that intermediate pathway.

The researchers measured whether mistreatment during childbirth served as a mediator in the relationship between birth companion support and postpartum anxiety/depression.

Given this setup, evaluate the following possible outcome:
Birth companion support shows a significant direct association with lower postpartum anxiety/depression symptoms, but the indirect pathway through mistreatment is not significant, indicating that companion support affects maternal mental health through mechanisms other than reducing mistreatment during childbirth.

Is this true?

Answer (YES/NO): NO